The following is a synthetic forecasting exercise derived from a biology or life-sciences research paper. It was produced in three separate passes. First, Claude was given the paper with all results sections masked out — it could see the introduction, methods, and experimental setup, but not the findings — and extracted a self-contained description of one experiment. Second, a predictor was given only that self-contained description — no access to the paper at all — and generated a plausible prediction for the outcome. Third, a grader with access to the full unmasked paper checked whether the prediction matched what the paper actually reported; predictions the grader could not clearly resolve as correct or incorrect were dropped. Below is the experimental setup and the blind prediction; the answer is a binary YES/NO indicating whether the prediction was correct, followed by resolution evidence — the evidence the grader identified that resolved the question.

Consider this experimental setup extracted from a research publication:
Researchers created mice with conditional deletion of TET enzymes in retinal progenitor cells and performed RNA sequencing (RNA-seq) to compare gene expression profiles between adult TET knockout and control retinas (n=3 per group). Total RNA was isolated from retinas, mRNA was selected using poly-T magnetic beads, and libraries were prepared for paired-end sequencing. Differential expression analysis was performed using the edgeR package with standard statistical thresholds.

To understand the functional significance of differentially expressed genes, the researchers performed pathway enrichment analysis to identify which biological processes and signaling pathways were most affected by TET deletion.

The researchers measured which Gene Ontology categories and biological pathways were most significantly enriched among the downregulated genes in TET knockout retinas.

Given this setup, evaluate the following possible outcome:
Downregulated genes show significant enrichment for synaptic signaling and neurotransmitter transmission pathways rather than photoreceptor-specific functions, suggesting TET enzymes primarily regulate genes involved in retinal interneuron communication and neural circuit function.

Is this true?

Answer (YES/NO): NO